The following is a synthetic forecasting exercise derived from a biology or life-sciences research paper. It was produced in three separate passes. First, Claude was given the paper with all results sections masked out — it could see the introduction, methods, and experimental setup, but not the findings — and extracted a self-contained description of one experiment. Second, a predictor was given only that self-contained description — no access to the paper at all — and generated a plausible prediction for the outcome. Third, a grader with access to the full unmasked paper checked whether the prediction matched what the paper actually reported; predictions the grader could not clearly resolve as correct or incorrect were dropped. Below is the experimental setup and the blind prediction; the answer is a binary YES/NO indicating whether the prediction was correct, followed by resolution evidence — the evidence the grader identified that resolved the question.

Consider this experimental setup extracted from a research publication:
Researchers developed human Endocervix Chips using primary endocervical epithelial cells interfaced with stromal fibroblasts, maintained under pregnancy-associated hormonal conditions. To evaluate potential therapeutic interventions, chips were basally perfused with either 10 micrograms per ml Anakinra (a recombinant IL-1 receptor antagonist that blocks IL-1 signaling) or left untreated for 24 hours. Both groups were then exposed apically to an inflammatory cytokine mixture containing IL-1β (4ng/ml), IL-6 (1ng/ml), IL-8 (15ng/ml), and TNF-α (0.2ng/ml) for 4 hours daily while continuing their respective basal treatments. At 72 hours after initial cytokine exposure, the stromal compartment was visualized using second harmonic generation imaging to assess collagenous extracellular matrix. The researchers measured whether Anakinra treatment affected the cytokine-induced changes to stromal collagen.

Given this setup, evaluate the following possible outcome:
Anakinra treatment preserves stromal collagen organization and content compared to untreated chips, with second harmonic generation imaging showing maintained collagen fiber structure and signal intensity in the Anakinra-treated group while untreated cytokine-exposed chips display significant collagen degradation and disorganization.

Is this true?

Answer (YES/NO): YES